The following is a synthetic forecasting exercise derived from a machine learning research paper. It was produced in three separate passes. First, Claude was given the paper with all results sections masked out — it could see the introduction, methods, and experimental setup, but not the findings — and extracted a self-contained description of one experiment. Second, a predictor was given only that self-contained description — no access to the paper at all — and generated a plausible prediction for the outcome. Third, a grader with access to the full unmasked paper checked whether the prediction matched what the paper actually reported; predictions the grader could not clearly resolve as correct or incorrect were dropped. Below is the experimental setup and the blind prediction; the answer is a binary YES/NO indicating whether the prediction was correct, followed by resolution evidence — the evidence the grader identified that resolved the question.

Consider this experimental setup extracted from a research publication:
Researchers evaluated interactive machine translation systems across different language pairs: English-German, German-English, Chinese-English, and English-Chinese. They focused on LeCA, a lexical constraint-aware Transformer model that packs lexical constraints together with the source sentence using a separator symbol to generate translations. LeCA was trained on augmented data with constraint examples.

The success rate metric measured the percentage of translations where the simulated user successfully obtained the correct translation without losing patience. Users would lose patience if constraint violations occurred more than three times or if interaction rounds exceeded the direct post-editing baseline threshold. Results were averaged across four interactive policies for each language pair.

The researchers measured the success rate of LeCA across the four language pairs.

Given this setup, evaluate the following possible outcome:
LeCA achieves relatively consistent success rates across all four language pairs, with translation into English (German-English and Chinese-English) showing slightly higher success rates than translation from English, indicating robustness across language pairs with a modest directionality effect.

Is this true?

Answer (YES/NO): NO